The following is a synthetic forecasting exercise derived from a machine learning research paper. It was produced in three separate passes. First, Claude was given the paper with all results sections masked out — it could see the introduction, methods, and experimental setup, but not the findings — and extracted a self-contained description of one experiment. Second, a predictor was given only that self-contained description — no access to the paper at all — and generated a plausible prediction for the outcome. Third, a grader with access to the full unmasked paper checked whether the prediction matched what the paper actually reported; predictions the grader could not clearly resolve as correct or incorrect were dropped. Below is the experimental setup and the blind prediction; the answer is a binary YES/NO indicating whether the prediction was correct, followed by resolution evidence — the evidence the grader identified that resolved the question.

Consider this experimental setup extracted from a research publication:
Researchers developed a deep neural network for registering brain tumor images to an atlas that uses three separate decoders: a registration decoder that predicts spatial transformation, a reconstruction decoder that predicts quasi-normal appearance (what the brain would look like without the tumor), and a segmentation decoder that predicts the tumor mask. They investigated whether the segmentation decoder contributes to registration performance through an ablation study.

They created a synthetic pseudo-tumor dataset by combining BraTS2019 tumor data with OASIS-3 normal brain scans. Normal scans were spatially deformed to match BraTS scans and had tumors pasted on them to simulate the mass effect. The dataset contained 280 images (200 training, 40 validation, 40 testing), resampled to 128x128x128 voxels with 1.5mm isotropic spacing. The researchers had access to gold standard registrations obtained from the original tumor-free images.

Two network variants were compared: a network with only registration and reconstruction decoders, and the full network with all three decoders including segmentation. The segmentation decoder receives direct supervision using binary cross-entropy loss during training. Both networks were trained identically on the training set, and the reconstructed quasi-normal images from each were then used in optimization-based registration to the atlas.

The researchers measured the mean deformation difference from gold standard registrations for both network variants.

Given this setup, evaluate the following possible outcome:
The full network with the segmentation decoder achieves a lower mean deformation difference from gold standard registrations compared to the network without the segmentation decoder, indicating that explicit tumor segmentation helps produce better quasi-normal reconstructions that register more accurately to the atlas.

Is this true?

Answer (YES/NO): YES